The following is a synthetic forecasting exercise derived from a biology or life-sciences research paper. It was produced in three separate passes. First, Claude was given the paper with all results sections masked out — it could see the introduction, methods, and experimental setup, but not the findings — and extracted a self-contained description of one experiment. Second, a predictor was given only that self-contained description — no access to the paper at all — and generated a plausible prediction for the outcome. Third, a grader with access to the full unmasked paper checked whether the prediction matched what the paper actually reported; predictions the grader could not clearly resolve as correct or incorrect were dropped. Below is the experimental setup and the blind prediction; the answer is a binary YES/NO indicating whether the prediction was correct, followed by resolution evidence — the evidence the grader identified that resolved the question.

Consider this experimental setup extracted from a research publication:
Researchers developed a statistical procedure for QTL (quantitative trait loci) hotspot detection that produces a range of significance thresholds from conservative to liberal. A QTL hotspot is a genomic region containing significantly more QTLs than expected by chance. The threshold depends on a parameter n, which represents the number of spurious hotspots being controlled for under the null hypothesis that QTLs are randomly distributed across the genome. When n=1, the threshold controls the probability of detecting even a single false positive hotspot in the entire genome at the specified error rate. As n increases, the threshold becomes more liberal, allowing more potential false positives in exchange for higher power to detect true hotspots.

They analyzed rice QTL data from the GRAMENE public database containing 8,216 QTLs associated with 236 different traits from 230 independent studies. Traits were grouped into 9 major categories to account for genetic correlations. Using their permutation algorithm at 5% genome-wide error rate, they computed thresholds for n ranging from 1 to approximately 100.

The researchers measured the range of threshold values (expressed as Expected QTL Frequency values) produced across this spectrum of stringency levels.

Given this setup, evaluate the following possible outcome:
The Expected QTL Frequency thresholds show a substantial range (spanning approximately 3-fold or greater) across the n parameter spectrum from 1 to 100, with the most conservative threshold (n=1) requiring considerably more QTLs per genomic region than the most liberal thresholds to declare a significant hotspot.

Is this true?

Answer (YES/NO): YES